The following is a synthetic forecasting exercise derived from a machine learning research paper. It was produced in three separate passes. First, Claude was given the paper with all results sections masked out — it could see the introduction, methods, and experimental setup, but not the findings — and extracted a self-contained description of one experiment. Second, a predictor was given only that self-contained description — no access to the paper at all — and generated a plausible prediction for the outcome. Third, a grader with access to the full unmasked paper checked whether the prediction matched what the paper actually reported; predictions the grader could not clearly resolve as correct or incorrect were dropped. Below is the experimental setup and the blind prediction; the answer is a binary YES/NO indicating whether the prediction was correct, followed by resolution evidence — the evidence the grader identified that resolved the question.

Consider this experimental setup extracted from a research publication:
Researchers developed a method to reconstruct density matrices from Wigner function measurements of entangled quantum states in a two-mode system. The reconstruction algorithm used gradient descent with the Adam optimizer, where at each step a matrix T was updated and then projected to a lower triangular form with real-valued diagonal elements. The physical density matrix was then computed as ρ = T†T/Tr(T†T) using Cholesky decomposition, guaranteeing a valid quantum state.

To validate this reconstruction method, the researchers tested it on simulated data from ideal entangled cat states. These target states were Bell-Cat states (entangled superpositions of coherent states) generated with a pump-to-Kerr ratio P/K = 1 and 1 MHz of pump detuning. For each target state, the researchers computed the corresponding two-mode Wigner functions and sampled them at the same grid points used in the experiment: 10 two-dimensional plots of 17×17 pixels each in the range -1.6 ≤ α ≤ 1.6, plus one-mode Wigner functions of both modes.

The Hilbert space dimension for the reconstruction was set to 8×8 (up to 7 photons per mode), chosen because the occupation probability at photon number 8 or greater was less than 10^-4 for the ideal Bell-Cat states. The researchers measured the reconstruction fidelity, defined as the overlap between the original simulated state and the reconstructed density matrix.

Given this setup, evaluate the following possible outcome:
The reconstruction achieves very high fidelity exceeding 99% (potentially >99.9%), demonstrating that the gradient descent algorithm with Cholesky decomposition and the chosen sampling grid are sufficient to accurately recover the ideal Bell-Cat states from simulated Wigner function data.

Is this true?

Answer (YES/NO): YES